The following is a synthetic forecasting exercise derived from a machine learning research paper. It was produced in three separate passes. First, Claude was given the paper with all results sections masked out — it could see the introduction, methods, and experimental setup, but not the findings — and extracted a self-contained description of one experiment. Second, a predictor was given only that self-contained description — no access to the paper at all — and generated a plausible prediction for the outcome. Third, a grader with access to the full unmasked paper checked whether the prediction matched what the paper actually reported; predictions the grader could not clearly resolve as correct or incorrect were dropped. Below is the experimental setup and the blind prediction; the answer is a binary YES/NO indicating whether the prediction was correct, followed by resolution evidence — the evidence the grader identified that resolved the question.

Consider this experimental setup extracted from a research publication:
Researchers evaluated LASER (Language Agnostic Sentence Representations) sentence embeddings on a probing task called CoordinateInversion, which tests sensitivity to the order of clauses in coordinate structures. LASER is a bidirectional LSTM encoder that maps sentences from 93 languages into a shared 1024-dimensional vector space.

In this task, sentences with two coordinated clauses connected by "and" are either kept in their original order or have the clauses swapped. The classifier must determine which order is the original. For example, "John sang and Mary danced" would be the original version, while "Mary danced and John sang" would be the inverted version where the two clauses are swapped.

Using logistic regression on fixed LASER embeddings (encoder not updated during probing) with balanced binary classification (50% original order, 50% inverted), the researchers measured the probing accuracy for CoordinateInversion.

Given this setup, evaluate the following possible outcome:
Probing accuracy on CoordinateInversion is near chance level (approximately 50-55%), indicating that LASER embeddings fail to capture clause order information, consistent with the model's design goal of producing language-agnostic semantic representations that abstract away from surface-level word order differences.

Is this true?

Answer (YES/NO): NO